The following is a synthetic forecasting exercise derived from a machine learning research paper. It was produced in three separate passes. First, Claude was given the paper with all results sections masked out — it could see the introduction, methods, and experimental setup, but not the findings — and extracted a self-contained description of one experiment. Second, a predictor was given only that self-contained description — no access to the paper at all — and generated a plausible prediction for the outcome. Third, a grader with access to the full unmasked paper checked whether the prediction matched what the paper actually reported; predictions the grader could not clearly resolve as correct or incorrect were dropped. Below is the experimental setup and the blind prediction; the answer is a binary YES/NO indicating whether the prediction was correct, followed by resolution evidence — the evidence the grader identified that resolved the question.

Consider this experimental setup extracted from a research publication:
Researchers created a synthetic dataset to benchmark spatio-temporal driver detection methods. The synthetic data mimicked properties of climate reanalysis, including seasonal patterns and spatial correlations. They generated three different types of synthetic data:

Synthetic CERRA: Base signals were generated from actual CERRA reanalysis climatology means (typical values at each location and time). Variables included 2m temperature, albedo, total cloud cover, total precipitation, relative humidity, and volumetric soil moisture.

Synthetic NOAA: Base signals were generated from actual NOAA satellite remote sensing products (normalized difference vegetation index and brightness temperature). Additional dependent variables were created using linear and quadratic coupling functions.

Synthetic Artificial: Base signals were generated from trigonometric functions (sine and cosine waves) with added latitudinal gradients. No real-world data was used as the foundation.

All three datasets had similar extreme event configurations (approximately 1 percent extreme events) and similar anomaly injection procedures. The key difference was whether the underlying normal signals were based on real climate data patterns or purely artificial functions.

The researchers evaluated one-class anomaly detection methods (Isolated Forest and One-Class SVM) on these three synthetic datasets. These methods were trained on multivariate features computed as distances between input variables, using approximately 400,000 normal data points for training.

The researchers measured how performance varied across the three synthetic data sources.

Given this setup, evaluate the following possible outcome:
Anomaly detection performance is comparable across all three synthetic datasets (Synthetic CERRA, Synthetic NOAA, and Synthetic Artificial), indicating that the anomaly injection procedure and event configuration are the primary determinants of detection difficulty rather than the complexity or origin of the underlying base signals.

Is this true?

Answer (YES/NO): NO